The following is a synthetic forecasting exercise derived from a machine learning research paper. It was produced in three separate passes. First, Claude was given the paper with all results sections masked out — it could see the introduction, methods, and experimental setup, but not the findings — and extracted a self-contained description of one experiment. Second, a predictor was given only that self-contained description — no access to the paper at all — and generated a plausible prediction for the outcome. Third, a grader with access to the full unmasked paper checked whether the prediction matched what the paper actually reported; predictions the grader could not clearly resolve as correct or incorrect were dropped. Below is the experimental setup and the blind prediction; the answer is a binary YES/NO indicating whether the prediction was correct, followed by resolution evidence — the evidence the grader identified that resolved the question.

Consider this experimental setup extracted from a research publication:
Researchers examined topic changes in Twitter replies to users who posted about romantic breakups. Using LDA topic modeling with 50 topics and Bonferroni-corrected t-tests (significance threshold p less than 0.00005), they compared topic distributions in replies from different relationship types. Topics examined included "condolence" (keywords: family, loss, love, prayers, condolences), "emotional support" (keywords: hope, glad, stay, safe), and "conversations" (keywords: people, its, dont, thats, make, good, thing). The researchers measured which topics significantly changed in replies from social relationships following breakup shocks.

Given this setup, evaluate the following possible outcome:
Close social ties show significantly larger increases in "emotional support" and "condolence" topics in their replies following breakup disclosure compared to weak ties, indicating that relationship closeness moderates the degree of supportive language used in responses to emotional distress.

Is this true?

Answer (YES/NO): NO